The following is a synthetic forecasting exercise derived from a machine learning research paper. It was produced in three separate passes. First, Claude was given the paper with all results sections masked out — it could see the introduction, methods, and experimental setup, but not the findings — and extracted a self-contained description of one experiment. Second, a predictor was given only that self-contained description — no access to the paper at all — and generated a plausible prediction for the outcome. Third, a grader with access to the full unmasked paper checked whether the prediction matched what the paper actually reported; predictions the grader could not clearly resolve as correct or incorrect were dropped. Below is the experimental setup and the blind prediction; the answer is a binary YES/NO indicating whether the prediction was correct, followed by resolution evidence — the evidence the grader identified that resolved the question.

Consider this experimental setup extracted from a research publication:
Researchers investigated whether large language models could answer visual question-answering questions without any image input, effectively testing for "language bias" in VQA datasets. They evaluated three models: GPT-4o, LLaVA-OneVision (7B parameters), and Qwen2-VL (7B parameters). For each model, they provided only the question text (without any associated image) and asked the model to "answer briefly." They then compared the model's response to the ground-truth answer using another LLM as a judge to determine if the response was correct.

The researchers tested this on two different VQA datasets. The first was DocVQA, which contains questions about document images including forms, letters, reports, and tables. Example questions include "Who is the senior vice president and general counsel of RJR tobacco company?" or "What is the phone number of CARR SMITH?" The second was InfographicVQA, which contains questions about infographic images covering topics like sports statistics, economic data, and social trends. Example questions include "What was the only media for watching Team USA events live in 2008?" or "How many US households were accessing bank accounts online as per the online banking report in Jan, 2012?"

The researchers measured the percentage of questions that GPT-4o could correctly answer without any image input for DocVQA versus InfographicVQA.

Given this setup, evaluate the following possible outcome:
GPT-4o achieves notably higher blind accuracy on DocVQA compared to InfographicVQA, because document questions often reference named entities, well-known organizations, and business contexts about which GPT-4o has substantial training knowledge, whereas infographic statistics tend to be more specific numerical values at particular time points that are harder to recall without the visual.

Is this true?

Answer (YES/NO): NO